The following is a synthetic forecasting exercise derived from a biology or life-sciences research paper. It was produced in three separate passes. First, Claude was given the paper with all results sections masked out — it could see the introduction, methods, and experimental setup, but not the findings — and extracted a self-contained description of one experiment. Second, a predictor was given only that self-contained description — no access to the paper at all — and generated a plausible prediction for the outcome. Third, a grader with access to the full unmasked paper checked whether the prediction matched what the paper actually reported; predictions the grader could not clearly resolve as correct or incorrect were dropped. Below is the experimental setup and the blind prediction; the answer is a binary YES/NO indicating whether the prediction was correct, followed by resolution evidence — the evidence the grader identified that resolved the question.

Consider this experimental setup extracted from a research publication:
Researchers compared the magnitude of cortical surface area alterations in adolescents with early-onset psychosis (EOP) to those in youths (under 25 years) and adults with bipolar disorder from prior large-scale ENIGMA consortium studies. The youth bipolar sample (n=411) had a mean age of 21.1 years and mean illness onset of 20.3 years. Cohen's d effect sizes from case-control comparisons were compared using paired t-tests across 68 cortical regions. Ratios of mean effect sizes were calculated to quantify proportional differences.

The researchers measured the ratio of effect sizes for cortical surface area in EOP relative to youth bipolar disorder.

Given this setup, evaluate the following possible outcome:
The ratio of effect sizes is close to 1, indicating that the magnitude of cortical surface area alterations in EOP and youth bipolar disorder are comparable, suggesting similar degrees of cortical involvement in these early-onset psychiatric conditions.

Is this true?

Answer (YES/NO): NO